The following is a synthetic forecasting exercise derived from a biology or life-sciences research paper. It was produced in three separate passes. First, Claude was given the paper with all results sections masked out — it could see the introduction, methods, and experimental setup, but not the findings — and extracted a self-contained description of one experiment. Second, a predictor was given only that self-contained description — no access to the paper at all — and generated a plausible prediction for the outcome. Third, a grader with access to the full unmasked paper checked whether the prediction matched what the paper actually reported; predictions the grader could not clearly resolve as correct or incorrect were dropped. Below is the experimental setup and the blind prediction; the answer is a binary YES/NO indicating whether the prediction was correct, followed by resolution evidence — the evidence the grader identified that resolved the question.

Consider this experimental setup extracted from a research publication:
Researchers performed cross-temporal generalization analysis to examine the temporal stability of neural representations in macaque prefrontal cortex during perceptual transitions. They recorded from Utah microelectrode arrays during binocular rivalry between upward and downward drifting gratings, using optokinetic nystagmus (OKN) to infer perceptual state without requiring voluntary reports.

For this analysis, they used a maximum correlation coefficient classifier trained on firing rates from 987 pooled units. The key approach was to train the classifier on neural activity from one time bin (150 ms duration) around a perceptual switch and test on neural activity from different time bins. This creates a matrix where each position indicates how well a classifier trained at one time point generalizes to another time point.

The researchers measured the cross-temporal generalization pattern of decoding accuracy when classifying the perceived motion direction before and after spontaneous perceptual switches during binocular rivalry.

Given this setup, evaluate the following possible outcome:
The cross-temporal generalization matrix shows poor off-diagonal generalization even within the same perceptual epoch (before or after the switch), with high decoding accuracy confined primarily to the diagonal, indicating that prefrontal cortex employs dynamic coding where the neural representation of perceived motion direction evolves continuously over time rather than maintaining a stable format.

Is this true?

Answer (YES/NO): NO